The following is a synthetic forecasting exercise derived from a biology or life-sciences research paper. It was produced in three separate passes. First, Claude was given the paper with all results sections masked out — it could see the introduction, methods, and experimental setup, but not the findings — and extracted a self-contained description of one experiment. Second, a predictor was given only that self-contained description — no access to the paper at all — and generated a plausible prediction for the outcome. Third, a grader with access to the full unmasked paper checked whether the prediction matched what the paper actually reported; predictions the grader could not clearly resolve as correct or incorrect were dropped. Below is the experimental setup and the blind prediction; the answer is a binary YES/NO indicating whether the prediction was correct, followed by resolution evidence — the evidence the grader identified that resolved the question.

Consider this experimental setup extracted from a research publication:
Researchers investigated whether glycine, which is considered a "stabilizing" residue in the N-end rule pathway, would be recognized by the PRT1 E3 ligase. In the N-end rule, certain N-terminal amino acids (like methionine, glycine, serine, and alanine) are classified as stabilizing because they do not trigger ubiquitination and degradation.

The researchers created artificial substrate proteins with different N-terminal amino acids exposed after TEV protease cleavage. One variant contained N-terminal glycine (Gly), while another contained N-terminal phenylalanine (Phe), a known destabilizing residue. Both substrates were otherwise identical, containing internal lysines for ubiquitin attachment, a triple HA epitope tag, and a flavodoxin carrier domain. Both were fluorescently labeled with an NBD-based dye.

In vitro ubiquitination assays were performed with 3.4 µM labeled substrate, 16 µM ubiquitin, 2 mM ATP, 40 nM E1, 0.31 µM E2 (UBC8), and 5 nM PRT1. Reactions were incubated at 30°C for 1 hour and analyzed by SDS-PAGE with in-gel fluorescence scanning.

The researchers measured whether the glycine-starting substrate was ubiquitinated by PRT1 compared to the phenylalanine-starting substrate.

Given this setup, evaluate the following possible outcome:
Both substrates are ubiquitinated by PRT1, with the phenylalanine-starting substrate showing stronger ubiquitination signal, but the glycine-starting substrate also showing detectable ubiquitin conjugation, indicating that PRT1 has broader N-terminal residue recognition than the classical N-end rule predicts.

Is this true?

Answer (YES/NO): NO